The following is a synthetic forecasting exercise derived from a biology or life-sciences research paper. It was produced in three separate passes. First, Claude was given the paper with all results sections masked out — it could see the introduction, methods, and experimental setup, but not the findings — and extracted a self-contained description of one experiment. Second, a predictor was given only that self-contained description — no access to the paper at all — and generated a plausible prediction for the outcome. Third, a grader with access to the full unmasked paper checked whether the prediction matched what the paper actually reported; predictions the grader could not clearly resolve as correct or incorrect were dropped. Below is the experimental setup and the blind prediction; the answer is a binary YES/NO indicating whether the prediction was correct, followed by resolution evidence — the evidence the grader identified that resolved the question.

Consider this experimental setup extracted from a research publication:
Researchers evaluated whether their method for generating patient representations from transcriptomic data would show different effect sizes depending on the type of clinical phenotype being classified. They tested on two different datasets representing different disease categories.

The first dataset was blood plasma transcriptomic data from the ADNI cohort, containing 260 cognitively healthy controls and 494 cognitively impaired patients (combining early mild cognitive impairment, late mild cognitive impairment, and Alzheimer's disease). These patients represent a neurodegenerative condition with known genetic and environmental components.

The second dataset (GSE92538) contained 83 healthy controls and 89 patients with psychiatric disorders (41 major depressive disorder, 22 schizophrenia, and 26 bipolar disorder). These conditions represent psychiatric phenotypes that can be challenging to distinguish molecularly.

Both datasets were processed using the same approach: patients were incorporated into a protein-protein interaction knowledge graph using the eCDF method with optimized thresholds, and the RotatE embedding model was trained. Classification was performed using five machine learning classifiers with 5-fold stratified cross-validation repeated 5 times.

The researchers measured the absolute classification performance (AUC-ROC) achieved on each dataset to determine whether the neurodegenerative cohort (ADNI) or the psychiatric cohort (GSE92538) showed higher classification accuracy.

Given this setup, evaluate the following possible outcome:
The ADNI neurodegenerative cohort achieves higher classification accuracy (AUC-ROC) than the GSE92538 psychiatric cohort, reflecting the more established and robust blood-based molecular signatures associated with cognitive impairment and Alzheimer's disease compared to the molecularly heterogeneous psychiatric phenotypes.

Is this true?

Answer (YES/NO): NO